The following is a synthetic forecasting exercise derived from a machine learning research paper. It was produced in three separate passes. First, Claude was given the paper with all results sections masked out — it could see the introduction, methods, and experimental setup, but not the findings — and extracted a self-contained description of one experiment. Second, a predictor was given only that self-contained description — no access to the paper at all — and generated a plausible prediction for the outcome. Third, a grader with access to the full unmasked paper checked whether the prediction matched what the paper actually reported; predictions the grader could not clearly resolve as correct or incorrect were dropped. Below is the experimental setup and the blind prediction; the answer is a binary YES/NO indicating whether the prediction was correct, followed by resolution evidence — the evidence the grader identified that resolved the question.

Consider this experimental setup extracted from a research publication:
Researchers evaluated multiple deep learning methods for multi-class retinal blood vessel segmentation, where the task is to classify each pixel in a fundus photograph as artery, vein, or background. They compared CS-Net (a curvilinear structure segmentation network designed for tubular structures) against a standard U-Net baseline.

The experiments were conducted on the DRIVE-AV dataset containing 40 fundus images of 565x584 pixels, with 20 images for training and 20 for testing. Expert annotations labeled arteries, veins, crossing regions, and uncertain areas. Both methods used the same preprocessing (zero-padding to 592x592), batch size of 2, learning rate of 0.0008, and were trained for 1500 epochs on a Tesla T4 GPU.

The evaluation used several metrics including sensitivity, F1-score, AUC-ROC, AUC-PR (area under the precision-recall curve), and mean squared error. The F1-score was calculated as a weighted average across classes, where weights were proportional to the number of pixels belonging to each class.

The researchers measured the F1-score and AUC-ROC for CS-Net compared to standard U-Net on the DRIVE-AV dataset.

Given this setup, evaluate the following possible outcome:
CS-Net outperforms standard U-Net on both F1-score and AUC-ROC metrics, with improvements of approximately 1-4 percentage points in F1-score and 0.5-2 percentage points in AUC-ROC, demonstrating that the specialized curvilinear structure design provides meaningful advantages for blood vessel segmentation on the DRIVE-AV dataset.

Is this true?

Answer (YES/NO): NO